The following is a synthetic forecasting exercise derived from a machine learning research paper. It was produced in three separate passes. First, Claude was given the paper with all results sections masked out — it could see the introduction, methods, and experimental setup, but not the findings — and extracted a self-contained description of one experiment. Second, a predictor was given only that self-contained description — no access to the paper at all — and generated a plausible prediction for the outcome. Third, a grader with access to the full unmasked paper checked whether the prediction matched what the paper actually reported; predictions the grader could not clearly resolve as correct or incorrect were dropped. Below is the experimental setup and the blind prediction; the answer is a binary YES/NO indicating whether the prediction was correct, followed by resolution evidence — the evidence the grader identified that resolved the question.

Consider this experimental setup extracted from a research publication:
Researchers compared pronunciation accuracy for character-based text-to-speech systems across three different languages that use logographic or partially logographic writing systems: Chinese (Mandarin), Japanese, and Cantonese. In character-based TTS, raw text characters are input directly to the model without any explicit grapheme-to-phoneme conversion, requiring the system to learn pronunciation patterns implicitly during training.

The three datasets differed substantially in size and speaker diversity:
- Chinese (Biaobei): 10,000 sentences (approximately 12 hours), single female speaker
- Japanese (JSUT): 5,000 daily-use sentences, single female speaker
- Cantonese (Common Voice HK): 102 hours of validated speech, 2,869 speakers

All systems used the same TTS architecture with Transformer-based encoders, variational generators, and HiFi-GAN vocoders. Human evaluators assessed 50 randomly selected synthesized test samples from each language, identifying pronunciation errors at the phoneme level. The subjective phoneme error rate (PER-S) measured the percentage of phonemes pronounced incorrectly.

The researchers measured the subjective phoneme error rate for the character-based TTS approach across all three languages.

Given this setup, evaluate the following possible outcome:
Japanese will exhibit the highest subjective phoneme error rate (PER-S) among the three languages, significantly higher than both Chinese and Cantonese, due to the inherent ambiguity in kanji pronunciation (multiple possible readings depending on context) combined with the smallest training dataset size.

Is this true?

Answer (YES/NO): YES